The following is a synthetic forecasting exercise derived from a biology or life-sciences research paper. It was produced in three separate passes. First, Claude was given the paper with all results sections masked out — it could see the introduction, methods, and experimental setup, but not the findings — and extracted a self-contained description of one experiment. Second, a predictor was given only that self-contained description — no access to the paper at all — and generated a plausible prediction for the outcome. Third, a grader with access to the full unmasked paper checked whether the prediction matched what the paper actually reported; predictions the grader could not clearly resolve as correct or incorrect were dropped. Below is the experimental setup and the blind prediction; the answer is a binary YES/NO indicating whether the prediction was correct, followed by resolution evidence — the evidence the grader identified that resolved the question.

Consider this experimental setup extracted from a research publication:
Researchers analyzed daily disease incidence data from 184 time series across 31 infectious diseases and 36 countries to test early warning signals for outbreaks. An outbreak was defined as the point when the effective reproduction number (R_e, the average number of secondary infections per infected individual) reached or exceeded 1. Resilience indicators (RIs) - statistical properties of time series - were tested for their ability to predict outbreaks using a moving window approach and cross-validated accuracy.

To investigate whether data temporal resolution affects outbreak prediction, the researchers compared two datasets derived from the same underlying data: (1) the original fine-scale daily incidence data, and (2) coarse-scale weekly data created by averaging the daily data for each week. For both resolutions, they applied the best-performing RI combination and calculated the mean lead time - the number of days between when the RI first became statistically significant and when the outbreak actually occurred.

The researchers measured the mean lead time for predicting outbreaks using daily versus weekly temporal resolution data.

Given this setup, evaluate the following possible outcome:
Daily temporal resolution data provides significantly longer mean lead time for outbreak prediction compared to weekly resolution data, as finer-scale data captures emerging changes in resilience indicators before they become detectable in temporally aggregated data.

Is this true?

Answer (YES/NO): NO